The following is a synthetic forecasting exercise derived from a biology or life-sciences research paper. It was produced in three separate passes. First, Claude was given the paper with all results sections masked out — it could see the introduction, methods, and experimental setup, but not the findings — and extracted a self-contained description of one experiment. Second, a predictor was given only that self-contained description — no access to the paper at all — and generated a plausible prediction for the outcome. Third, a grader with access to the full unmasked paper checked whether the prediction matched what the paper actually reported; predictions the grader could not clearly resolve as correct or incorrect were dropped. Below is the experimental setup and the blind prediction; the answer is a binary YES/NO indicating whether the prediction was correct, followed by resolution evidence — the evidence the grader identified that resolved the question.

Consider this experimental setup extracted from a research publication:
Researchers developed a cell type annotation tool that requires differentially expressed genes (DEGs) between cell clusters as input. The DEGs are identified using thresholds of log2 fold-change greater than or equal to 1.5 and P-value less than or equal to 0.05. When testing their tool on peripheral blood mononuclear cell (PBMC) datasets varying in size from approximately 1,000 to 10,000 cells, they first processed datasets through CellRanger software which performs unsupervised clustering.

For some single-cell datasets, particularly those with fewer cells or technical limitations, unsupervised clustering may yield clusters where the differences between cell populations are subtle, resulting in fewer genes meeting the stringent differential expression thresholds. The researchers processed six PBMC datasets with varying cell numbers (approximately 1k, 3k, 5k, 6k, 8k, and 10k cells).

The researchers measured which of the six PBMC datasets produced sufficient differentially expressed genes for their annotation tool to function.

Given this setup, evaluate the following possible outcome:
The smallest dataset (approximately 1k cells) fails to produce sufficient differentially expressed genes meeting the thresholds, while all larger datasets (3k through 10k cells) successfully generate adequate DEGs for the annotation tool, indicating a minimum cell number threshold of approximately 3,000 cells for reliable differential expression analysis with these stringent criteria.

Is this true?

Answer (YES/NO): NO